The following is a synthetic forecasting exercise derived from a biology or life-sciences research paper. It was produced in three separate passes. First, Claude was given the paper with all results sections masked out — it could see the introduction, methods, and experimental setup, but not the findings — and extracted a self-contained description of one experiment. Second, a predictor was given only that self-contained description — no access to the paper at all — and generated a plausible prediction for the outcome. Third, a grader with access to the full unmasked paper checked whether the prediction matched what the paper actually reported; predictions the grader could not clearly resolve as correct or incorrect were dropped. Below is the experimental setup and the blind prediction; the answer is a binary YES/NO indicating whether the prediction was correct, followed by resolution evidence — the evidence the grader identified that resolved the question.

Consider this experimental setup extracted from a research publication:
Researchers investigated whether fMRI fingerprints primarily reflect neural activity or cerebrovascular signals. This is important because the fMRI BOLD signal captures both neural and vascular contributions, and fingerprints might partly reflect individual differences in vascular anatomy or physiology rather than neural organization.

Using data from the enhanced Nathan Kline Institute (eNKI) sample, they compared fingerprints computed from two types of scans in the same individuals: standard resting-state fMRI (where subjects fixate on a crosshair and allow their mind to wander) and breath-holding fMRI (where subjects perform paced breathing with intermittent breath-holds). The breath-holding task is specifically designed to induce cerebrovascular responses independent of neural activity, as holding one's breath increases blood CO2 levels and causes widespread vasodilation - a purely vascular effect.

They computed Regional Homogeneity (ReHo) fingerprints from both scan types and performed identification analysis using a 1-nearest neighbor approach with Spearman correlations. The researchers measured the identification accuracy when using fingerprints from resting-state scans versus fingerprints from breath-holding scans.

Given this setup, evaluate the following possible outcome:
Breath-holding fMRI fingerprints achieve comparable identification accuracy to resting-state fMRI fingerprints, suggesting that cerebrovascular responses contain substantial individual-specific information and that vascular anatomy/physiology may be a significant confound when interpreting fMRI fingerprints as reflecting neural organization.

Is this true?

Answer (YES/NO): NO